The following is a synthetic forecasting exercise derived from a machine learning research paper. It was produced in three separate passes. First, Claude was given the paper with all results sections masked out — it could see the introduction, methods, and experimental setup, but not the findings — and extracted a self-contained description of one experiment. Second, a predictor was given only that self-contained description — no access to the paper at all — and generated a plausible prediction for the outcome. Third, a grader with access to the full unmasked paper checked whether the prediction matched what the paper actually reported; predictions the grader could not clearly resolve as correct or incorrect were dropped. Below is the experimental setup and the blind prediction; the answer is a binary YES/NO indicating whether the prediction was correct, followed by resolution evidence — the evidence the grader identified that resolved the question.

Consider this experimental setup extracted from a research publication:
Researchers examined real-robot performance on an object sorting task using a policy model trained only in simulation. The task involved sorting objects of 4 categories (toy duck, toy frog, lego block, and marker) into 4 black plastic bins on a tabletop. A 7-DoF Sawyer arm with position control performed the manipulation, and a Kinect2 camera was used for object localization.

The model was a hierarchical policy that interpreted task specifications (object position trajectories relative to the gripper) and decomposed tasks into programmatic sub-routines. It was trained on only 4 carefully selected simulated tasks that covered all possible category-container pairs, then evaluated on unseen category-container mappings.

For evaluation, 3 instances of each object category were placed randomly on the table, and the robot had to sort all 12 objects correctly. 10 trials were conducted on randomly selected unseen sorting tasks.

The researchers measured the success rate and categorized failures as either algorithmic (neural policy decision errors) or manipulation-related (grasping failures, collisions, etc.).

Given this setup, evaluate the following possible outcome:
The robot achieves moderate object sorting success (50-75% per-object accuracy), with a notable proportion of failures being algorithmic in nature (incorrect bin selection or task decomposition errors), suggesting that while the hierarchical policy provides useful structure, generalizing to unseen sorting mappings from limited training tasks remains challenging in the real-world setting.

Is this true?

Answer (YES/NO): NO